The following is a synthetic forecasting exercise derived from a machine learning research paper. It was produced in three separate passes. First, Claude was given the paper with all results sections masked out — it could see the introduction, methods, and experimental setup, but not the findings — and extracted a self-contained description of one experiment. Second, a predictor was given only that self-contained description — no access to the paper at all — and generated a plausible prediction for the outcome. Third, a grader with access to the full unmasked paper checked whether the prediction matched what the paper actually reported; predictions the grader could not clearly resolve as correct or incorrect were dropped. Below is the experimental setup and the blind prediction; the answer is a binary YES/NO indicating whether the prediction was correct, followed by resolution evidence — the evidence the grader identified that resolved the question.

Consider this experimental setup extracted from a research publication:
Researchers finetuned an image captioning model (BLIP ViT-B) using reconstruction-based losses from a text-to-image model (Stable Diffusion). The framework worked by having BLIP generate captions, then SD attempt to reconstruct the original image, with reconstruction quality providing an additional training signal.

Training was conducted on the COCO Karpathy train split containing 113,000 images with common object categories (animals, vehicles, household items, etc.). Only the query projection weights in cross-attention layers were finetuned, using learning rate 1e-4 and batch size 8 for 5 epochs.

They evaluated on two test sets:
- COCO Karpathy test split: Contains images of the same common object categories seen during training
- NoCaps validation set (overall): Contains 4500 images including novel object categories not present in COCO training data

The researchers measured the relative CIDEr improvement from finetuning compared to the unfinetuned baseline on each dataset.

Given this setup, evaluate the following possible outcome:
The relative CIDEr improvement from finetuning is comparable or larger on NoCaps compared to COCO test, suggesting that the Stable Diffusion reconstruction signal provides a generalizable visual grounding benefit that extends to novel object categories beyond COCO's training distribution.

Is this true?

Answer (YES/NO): YES